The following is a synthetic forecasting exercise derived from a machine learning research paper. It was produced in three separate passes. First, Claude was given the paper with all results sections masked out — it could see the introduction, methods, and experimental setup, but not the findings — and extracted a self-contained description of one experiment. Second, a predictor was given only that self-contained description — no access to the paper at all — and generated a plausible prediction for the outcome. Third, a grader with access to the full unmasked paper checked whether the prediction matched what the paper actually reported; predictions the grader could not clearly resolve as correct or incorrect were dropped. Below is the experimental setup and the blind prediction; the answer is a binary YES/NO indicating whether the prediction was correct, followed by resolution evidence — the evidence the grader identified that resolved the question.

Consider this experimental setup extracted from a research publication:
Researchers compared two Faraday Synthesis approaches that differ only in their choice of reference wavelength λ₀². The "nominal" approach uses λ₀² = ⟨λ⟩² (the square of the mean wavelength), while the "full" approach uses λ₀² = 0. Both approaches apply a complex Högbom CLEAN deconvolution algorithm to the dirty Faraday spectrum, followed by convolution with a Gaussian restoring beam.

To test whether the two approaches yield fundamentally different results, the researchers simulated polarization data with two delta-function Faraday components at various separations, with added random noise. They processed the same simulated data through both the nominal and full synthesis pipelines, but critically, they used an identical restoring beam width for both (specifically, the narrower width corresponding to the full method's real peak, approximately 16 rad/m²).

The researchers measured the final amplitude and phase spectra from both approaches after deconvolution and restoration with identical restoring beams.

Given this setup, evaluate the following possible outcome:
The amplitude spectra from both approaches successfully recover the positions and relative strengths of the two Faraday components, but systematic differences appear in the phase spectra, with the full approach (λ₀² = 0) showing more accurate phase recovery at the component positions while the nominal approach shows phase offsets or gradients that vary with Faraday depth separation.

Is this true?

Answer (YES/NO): NO